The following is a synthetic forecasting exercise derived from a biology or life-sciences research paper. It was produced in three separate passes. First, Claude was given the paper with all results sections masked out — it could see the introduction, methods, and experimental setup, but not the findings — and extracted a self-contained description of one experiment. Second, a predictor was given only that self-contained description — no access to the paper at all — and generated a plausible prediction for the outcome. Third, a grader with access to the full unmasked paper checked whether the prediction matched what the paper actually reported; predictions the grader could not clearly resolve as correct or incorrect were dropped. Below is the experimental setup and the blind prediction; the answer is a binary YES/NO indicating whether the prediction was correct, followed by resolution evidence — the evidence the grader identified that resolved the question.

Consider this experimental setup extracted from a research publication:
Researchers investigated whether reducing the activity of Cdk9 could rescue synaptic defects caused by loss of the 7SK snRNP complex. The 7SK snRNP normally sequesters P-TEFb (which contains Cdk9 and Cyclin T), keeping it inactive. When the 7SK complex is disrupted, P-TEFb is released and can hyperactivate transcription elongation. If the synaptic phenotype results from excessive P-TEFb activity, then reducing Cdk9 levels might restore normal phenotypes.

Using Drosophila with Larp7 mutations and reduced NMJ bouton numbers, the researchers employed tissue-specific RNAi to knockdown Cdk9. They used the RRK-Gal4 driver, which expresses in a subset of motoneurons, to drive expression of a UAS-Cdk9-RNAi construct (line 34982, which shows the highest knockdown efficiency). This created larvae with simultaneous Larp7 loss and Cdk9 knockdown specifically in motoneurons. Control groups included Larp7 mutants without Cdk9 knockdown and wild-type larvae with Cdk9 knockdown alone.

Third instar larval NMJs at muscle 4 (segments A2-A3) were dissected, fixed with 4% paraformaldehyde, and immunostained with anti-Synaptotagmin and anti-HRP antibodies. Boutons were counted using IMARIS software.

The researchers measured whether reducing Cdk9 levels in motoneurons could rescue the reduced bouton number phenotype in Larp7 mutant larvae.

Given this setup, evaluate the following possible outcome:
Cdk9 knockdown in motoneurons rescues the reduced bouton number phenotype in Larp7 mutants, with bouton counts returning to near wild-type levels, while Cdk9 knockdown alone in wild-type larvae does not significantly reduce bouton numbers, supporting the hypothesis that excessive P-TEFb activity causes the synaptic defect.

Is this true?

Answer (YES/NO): NO